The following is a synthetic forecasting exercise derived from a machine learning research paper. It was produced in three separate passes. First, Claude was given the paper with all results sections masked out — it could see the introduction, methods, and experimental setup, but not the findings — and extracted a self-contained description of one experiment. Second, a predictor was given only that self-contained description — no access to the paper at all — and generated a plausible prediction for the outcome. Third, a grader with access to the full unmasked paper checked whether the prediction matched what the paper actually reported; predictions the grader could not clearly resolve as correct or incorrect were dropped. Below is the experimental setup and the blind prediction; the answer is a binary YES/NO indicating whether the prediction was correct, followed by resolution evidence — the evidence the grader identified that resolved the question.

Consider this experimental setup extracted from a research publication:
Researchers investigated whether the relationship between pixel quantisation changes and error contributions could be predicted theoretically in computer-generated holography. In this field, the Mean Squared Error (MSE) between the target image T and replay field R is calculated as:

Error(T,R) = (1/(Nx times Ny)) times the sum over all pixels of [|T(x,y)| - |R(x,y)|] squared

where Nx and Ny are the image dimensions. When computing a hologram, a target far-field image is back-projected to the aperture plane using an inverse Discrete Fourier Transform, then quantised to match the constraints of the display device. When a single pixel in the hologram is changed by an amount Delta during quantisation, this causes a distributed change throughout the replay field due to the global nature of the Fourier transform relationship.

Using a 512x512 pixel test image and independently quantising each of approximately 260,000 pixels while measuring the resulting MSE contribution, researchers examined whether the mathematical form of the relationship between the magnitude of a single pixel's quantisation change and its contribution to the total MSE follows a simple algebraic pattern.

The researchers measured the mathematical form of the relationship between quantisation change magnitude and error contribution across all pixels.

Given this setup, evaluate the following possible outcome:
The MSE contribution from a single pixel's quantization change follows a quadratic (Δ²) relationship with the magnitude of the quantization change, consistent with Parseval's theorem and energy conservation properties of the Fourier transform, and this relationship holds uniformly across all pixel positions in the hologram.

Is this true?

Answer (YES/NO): YES